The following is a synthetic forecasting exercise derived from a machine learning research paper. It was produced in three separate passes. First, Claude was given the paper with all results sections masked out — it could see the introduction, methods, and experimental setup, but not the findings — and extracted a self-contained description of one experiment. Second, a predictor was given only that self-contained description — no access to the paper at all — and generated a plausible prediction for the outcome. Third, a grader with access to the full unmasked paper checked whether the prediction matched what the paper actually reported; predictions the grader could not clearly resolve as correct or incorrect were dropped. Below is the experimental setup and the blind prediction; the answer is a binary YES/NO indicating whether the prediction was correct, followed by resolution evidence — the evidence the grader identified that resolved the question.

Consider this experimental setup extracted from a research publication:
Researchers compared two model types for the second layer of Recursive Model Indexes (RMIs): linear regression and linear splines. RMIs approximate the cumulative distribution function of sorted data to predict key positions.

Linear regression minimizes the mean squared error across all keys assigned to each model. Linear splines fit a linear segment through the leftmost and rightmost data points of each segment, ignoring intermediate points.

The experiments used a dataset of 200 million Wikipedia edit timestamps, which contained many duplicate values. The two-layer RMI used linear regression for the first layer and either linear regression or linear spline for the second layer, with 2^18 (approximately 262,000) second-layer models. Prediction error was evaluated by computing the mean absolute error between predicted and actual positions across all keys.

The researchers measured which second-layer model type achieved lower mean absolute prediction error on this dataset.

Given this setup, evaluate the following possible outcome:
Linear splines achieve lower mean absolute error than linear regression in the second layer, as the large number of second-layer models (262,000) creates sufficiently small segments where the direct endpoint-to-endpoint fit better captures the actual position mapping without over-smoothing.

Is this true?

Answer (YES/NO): NO